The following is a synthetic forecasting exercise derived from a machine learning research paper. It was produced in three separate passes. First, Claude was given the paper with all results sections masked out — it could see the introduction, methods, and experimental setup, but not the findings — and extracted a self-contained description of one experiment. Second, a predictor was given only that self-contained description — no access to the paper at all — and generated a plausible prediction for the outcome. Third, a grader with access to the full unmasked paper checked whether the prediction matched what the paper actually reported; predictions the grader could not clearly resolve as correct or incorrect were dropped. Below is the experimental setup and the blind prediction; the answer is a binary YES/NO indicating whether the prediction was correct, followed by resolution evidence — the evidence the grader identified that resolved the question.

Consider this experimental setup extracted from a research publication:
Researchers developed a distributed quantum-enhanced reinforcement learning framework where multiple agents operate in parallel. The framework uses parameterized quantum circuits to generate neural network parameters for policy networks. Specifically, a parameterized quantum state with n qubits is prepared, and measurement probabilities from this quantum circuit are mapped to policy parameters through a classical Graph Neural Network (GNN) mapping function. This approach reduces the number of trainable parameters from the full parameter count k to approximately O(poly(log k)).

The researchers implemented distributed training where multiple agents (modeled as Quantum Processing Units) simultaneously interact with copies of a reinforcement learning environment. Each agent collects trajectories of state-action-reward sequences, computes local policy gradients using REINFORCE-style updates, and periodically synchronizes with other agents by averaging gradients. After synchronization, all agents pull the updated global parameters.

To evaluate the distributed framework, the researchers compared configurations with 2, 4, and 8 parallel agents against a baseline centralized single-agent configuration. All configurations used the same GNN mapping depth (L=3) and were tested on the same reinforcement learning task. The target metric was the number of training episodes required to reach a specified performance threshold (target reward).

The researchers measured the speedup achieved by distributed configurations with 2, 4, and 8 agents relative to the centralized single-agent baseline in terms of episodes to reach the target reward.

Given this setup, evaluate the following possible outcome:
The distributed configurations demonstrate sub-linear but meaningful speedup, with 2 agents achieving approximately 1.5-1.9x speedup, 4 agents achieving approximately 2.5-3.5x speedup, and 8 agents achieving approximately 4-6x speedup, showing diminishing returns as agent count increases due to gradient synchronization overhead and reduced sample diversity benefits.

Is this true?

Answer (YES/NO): NO